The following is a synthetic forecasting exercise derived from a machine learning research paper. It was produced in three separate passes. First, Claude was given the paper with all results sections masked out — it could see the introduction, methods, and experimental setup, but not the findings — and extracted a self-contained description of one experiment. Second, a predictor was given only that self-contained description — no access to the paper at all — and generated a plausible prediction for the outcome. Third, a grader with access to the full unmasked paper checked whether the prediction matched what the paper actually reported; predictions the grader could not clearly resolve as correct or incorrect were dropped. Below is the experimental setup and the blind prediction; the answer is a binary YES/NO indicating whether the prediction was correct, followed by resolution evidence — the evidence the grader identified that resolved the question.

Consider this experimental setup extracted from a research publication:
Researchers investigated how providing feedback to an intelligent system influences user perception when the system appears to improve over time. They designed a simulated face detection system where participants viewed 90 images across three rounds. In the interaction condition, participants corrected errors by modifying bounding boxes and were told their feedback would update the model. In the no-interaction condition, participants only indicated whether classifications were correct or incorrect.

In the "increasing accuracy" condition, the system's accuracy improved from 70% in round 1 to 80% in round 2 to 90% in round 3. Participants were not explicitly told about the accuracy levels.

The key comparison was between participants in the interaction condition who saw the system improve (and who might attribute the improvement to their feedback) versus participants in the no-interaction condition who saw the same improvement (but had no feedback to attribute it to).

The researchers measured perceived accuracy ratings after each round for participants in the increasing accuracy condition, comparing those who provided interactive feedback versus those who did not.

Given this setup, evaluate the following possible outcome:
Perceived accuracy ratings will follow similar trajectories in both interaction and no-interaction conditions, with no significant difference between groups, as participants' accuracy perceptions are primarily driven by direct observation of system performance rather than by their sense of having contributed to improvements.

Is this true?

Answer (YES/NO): NO